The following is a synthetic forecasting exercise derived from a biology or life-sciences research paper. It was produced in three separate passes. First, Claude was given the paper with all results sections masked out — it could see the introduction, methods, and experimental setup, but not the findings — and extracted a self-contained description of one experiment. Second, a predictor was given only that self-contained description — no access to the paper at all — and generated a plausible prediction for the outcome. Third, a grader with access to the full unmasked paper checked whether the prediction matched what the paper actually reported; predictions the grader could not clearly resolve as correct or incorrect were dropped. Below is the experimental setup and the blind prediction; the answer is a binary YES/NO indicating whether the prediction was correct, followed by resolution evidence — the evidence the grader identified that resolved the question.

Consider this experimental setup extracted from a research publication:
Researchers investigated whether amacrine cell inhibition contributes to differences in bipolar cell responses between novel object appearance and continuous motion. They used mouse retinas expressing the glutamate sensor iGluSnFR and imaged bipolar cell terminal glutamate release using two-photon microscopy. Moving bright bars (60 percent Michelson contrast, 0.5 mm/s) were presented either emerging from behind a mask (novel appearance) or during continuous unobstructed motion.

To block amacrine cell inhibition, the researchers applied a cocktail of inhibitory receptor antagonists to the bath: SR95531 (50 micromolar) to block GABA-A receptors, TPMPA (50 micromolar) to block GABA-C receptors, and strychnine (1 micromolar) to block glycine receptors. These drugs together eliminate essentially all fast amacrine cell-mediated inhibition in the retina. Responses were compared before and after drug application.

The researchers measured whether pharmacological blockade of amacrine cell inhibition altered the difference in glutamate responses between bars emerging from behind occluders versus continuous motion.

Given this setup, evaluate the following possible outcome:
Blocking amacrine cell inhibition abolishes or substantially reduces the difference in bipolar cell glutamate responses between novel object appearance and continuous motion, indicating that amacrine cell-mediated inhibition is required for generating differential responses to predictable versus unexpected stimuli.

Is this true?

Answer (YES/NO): NO